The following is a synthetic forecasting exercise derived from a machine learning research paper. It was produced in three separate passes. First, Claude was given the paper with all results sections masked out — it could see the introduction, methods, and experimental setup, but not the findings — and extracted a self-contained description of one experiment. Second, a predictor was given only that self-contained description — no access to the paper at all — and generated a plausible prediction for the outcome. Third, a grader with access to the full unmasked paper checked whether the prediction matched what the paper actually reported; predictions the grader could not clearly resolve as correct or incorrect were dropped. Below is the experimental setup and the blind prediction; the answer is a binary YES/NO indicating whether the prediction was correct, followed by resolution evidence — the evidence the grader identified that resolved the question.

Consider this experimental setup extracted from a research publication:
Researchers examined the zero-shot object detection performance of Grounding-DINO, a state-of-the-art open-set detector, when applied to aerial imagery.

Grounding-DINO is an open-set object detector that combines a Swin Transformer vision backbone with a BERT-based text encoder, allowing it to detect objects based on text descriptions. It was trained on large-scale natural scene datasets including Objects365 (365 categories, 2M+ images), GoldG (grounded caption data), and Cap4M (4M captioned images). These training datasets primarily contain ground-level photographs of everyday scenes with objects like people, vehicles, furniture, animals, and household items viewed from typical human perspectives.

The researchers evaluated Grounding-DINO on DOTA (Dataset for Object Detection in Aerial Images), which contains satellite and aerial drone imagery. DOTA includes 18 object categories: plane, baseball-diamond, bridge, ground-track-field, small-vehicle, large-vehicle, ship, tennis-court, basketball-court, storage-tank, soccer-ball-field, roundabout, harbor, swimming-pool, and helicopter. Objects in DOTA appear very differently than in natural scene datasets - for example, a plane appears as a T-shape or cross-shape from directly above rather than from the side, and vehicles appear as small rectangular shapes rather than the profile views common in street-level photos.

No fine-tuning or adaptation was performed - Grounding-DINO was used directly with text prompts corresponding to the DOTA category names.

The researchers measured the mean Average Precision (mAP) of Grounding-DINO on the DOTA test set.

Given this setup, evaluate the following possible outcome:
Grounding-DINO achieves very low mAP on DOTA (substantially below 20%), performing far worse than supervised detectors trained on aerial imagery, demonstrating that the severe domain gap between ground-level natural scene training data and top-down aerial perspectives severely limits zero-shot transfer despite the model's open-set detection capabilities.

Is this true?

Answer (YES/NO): YES